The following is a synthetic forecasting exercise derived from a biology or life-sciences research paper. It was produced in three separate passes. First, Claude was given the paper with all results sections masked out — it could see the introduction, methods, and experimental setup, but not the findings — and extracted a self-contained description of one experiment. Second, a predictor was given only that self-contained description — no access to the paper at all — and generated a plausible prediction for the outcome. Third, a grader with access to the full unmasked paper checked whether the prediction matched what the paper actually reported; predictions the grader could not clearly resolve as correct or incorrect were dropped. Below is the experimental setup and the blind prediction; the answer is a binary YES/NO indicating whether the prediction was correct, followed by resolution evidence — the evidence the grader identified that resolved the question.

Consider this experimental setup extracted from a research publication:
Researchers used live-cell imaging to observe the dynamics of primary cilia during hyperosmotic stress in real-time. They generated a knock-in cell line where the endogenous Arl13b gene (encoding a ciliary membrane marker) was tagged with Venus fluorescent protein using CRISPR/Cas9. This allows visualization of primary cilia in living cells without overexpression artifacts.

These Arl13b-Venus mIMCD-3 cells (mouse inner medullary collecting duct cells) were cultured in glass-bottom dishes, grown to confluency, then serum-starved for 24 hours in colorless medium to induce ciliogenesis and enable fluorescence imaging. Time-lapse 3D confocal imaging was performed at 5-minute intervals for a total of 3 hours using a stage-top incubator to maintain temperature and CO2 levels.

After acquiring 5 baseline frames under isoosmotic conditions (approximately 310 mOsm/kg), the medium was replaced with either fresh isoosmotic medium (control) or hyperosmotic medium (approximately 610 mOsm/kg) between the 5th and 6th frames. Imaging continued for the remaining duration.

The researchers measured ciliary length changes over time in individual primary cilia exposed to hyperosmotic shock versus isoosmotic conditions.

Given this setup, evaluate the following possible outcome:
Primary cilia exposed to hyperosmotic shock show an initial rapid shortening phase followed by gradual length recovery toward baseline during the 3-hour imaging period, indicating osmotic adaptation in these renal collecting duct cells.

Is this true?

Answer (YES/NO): NO